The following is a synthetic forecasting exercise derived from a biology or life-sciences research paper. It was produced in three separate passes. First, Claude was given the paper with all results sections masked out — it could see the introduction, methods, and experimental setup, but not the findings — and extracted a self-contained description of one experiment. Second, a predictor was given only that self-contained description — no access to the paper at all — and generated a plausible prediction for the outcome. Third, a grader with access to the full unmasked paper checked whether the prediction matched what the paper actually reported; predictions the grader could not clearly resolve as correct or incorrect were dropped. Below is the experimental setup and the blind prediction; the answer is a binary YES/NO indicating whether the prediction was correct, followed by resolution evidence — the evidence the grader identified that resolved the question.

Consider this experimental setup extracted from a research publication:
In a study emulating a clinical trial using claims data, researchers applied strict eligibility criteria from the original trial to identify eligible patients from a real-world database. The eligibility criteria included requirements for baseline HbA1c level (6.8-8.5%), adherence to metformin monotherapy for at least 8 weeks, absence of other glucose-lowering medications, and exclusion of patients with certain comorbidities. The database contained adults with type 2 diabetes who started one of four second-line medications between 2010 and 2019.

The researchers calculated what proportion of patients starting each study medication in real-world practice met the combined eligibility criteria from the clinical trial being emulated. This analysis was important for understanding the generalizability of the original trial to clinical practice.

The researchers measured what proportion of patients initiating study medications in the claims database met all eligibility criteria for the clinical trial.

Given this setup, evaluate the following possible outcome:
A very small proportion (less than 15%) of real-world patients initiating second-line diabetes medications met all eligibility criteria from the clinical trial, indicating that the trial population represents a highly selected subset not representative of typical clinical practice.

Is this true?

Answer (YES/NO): NO